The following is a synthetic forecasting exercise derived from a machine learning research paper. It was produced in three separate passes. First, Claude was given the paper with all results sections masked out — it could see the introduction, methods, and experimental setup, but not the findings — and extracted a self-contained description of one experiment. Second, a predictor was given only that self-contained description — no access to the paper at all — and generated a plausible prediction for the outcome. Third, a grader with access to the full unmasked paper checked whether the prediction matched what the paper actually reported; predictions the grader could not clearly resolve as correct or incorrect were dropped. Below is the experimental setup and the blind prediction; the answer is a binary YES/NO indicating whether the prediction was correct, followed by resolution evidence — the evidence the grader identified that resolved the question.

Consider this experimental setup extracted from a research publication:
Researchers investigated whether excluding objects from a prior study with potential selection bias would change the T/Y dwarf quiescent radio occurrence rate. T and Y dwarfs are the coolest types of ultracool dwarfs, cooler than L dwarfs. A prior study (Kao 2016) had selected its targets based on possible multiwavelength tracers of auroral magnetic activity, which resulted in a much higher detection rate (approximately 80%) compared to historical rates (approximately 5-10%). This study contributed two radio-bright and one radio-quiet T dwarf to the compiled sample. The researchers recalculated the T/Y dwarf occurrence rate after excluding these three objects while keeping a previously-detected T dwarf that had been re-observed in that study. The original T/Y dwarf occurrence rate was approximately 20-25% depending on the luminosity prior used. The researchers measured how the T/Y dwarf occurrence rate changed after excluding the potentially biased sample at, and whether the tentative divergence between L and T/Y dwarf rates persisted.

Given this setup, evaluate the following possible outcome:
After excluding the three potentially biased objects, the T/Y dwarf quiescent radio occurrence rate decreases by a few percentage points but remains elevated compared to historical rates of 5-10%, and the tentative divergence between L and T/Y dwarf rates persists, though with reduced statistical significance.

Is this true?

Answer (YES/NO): NO